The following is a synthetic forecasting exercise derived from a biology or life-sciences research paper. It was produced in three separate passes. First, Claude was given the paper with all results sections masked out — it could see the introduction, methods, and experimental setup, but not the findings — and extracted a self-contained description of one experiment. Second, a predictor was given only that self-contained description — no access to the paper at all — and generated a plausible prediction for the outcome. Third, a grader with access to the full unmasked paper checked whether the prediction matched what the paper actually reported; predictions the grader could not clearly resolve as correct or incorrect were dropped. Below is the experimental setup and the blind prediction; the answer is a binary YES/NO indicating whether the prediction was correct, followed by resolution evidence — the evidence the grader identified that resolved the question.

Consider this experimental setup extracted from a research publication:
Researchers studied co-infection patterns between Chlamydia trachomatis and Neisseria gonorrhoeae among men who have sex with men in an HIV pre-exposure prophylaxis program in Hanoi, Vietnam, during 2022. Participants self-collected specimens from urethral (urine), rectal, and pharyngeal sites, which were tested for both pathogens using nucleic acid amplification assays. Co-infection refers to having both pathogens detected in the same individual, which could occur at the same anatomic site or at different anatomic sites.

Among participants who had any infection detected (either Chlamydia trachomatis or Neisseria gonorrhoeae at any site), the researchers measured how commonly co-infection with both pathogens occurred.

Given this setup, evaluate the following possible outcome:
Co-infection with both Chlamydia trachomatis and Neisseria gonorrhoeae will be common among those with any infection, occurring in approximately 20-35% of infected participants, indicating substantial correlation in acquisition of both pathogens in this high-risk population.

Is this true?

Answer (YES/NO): YES